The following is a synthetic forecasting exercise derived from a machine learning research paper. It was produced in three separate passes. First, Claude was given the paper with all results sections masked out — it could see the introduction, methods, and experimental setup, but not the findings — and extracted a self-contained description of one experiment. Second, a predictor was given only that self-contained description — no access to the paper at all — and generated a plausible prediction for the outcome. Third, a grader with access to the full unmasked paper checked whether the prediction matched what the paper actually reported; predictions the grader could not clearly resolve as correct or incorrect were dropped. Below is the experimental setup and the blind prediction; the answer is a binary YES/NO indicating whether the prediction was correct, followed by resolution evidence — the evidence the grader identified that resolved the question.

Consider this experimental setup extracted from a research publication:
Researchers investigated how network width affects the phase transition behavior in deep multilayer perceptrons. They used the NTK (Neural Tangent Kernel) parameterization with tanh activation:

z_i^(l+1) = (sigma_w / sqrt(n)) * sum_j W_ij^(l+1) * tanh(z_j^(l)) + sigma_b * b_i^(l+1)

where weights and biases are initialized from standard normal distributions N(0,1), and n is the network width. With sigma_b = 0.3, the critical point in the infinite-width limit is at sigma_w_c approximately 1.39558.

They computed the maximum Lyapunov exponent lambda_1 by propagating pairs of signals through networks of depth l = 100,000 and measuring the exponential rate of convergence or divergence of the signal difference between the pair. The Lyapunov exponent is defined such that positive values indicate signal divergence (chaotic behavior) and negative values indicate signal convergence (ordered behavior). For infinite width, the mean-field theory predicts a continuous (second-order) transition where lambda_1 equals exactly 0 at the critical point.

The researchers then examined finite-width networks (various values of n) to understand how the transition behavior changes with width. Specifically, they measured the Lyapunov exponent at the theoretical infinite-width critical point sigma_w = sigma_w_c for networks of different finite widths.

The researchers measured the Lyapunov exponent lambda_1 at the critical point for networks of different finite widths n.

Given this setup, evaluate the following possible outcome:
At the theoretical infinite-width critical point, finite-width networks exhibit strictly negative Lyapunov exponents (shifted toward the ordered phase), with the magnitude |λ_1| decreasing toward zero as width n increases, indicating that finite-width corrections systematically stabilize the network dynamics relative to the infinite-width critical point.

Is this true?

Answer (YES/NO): YES